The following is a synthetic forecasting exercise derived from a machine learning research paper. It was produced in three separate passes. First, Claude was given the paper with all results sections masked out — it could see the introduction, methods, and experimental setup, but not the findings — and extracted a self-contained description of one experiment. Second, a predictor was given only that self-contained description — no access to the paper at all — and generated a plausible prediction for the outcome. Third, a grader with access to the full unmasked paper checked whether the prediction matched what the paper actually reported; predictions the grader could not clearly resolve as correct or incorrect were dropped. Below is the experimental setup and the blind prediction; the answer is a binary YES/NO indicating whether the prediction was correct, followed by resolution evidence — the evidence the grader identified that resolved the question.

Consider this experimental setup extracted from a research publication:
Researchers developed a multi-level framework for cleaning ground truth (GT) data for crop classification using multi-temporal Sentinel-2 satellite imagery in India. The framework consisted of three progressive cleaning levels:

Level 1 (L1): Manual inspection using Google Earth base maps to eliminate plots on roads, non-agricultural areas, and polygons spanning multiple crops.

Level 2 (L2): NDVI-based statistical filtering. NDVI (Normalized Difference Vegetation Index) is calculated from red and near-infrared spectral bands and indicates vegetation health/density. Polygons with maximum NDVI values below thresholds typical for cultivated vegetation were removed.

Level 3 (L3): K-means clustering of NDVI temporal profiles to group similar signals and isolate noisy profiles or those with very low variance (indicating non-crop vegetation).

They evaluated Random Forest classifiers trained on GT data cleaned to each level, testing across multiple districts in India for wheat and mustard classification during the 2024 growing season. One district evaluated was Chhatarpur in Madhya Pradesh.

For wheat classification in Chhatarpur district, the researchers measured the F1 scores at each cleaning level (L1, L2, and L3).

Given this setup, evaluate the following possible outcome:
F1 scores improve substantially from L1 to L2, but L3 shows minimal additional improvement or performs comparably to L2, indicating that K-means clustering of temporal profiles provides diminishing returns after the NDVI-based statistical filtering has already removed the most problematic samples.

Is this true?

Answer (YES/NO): NO